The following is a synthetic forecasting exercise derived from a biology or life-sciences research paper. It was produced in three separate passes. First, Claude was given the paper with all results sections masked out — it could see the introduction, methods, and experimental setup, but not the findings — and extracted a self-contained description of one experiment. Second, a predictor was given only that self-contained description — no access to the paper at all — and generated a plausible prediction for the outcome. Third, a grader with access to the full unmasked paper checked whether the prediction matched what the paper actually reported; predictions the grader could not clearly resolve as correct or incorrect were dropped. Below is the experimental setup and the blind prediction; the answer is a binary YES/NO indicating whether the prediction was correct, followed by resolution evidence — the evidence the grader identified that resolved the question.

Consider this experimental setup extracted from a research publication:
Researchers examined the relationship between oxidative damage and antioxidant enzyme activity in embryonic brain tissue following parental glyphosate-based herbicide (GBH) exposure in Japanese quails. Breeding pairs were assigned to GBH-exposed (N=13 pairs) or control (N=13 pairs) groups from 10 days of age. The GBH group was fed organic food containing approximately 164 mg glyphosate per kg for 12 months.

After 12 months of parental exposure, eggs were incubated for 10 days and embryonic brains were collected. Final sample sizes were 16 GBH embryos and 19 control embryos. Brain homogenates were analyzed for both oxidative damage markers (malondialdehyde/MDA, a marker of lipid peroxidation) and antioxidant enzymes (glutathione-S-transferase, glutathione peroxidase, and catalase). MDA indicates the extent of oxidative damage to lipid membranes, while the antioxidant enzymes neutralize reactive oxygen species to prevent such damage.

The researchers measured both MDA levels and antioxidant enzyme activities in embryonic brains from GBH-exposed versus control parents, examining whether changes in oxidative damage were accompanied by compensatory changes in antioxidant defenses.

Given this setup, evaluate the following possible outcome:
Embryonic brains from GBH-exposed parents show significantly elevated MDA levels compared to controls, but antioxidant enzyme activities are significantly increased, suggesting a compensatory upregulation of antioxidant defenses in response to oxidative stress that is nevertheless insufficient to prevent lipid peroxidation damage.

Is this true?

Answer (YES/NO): NO